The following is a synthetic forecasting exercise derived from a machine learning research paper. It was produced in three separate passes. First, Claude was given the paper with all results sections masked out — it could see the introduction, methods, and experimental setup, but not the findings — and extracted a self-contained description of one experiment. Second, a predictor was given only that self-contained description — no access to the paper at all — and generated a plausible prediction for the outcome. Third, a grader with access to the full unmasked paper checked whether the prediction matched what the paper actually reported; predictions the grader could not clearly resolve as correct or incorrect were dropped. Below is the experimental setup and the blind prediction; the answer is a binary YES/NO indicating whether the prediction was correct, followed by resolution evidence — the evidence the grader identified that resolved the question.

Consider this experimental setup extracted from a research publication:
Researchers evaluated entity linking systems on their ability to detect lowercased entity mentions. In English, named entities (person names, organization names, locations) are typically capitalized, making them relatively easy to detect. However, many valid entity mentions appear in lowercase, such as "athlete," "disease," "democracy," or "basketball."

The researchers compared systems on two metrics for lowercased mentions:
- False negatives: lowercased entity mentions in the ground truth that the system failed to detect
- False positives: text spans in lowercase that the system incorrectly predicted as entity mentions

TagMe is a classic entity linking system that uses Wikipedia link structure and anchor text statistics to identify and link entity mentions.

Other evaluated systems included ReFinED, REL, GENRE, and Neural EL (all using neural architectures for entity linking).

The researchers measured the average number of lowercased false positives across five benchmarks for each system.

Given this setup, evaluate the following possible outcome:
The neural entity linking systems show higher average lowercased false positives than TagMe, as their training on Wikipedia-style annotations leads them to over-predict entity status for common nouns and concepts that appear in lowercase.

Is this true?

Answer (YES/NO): NO